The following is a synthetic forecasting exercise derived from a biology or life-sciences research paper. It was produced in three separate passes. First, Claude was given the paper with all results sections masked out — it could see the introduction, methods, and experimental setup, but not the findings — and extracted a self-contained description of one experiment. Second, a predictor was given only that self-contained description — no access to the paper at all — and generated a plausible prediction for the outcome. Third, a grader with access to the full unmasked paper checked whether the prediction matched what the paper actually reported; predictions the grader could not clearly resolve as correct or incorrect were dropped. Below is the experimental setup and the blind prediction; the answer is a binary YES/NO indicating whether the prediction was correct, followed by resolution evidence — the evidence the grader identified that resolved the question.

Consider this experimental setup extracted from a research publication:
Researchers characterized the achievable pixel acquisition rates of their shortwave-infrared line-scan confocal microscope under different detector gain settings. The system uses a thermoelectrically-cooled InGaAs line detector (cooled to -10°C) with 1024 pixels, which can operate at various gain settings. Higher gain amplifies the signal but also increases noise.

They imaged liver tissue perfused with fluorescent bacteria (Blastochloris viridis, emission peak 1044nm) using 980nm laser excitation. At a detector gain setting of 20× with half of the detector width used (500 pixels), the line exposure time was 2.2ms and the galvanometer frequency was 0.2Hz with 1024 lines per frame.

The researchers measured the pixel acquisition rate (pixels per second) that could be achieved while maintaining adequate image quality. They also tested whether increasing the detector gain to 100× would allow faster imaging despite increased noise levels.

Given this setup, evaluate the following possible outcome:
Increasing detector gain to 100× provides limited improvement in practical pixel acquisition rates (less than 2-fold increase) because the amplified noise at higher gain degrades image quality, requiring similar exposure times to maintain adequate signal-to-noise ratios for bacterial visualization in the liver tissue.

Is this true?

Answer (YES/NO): NO